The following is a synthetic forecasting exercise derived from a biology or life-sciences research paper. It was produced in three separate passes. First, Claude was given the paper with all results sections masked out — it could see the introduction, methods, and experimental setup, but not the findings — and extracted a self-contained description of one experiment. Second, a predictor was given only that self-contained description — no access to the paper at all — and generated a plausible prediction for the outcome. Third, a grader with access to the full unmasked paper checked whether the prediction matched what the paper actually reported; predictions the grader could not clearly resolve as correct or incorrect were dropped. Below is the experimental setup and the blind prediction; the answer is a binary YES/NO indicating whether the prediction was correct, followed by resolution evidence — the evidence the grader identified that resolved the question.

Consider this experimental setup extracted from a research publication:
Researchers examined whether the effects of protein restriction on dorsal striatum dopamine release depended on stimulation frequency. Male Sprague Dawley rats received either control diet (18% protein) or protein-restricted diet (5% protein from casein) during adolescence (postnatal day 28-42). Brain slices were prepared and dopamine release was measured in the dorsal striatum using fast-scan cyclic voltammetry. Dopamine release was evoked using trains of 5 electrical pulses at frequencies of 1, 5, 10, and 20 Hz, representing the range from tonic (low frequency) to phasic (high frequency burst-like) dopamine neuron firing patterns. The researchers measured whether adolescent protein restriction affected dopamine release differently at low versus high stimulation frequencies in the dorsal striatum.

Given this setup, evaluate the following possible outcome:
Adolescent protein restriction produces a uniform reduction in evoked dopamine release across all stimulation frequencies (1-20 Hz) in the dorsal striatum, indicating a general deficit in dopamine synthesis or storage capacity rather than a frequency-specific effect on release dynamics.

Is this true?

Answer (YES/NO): NO